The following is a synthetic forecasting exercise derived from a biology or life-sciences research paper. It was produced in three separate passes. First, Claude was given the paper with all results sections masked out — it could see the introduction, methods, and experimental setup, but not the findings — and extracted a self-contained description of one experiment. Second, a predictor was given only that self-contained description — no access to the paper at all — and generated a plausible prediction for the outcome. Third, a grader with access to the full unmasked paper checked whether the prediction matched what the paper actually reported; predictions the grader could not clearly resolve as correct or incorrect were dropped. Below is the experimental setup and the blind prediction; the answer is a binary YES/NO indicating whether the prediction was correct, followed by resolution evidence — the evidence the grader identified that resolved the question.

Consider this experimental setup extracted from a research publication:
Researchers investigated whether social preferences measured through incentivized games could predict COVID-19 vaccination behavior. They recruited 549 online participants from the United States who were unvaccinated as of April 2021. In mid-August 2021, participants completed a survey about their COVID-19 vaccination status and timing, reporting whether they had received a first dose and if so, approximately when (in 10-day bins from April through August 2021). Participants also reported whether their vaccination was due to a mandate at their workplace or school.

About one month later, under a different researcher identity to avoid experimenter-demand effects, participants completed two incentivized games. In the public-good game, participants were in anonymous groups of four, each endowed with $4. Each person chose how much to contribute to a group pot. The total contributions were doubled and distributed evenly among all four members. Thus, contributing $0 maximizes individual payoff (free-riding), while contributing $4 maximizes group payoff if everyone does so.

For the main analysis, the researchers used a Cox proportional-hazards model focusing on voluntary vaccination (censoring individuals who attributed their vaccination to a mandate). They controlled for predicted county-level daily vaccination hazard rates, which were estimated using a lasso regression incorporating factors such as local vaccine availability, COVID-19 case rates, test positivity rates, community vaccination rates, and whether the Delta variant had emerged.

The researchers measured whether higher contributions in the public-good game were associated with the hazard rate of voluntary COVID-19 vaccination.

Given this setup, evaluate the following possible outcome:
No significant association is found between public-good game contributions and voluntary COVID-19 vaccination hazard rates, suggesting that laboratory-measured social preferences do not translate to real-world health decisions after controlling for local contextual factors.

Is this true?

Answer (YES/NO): NO